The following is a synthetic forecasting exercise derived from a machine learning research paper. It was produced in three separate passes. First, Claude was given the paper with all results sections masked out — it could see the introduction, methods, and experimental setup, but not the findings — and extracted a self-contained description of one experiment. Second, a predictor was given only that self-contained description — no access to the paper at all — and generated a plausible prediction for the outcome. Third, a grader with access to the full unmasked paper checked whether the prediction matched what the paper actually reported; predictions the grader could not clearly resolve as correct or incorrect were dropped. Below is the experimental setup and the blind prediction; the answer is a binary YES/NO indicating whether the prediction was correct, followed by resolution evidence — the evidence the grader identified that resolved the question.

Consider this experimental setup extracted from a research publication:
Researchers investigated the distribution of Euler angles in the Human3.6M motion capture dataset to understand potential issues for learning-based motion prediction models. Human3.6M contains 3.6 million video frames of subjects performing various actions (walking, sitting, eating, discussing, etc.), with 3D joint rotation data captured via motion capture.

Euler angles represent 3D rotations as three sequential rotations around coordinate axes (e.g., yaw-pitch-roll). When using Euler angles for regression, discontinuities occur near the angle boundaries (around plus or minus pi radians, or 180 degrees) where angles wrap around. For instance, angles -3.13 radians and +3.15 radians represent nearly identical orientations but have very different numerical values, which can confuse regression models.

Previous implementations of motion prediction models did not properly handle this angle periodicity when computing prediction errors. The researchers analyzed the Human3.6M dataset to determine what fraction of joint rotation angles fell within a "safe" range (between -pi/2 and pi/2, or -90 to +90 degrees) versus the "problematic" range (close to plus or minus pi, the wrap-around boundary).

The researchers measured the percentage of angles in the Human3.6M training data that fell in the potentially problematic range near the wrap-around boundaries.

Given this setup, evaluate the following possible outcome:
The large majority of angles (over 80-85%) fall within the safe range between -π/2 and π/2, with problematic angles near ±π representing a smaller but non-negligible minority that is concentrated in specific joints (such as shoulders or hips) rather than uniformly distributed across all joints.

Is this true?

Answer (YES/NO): NO